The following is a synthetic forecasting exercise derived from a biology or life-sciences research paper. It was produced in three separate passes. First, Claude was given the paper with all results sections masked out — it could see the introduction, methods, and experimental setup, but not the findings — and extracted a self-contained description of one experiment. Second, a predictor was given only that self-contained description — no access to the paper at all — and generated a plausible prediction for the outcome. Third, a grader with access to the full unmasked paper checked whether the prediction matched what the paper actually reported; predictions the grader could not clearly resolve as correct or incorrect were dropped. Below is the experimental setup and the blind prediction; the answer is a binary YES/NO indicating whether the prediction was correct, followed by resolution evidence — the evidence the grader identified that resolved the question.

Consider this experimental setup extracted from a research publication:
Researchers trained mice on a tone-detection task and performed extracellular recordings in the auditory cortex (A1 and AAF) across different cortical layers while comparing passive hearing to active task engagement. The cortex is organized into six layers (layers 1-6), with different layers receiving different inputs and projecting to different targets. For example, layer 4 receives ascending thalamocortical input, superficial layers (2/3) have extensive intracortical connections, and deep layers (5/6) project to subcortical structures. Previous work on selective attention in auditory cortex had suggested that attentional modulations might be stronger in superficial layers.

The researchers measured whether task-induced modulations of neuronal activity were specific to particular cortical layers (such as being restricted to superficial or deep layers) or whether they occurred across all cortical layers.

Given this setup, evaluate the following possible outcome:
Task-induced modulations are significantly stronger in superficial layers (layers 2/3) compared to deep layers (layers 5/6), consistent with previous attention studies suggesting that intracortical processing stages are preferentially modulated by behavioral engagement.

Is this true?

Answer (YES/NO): NO